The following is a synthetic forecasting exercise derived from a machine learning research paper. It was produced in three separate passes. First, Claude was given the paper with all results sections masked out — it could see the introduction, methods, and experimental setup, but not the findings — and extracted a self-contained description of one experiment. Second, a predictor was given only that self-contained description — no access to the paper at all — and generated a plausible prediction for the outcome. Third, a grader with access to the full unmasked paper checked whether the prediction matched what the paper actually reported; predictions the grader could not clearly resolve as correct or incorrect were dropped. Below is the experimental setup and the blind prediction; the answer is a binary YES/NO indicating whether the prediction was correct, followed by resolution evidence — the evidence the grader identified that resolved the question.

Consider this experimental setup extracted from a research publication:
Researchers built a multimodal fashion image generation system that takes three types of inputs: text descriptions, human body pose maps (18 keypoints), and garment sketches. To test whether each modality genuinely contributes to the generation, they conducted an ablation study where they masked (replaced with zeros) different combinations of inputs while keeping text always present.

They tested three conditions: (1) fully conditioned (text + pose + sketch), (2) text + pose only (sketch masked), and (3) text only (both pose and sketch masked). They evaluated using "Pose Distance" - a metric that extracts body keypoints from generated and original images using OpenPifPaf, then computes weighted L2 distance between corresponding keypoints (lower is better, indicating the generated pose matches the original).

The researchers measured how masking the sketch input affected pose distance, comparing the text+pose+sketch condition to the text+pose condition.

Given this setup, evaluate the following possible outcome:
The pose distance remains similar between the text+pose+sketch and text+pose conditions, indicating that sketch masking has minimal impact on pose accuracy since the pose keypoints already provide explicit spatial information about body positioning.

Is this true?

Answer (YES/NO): NO